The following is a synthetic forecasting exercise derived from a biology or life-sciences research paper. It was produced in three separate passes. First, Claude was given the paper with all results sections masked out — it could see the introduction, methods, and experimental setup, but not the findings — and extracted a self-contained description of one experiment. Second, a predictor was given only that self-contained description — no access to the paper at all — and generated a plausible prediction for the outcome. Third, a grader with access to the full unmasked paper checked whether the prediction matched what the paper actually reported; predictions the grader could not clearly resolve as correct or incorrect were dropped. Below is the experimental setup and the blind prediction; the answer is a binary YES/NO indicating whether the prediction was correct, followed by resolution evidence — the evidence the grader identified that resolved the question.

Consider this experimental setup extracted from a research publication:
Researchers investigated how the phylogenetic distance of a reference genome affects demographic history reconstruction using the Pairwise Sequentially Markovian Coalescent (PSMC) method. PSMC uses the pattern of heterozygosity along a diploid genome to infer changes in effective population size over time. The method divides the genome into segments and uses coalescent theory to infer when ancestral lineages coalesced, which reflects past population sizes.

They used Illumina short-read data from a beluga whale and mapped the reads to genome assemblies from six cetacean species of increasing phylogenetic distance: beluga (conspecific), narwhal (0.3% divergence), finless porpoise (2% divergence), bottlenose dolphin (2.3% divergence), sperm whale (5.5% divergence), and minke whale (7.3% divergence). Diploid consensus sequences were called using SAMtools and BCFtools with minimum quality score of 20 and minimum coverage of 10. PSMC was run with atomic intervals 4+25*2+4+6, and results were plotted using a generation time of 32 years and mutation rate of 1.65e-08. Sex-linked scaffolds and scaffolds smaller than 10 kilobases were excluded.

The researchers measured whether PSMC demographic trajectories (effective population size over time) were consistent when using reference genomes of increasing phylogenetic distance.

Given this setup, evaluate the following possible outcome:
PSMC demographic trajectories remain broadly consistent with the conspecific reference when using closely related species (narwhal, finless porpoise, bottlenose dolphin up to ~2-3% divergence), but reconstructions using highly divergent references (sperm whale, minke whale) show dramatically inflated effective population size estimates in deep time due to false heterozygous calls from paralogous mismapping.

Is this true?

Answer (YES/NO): NO